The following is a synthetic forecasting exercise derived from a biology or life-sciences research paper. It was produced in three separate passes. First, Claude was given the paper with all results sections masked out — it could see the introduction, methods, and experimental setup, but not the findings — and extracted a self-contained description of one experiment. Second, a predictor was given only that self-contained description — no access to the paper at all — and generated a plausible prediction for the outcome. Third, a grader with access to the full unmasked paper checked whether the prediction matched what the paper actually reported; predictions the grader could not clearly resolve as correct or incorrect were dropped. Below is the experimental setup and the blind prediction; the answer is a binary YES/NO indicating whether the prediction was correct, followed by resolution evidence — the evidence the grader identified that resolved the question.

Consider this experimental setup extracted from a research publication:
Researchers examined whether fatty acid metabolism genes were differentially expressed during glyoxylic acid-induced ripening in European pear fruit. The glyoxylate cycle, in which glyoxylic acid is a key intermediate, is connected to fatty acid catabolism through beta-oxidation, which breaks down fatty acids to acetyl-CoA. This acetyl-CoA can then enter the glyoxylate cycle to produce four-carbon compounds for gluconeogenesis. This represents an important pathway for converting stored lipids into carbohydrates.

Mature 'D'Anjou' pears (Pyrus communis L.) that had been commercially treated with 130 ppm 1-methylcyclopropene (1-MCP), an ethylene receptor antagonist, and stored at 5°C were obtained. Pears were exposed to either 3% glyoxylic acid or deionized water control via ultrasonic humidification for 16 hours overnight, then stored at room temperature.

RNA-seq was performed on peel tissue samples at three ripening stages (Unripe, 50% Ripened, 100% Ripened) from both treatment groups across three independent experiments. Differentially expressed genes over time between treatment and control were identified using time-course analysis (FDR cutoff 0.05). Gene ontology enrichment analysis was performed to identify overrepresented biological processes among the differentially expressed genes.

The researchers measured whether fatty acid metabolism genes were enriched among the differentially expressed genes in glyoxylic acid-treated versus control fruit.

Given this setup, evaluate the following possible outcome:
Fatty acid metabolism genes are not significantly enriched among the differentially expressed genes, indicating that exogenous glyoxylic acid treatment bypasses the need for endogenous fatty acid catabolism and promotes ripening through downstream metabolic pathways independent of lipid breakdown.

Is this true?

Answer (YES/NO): NO